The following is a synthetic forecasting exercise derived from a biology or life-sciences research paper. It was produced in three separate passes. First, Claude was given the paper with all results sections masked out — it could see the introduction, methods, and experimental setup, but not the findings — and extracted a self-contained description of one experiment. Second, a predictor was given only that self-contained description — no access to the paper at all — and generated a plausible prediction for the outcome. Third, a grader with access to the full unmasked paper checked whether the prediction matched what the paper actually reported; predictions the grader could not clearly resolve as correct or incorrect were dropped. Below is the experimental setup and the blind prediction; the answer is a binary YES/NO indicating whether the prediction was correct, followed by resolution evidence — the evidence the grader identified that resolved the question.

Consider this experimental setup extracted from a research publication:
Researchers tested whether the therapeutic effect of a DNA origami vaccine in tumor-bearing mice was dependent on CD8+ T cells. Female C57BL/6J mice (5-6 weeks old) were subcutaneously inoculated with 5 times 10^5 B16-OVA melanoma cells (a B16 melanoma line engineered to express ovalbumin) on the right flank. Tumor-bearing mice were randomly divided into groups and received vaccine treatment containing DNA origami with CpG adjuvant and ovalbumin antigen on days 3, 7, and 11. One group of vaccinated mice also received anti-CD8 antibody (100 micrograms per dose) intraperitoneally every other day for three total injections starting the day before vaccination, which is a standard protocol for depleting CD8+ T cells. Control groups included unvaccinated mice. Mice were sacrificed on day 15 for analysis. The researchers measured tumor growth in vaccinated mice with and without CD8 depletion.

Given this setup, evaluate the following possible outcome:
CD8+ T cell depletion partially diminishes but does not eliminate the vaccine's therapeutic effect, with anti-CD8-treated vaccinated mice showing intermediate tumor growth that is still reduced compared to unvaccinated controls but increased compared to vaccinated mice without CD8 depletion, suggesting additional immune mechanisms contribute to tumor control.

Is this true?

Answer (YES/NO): NO